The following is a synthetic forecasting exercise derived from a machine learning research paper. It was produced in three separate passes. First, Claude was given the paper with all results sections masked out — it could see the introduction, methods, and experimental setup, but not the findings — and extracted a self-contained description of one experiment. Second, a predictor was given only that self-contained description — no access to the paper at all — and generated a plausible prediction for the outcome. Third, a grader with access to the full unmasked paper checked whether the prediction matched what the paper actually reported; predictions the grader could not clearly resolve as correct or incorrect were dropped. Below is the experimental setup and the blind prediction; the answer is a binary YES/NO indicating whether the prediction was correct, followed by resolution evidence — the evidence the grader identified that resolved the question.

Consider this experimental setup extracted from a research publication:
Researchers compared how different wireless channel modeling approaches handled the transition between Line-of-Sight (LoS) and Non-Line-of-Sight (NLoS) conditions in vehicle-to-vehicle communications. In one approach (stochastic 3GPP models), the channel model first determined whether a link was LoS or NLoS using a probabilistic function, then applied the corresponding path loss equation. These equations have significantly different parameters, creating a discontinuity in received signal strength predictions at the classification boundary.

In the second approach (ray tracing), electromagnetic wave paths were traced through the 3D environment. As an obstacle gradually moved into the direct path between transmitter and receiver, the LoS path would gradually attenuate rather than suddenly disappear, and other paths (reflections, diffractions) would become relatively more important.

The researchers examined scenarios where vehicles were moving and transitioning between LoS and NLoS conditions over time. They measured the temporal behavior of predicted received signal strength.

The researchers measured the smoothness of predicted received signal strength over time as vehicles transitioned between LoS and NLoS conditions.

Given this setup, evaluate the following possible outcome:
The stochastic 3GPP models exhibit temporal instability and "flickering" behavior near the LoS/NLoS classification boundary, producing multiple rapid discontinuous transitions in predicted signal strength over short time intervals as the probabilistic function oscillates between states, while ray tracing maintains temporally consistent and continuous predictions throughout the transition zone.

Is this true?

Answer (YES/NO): YES